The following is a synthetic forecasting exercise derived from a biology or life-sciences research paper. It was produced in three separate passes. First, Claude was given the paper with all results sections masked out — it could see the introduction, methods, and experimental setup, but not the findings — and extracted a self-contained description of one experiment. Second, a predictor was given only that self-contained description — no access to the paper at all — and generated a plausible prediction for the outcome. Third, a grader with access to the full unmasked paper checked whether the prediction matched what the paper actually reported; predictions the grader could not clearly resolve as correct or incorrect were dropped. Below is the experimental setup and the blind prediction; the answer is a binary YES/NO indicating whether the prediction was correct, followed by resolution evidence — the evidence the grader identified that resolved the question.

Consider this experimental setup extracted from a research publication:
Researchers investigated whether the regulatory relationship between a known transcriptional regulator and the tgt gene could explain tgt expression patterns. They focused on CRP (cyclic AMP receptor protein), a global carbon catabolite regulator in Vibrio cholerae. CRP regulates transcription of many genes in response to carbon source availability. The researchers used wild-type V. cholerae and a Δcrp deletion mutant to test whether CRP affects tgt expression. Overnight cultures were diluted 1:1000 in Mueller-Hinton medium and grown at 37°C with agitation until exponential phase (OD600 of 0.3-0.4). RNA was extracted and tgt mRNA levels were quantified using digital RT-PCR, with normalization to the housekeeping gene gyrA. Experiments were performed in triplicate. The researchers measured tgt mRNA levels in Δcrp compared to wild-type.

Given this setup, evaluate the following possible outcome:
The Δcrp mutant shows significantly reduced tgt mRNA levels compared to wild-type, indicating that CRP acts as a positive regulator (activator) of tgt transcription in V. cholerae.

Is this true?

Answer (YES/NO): NO